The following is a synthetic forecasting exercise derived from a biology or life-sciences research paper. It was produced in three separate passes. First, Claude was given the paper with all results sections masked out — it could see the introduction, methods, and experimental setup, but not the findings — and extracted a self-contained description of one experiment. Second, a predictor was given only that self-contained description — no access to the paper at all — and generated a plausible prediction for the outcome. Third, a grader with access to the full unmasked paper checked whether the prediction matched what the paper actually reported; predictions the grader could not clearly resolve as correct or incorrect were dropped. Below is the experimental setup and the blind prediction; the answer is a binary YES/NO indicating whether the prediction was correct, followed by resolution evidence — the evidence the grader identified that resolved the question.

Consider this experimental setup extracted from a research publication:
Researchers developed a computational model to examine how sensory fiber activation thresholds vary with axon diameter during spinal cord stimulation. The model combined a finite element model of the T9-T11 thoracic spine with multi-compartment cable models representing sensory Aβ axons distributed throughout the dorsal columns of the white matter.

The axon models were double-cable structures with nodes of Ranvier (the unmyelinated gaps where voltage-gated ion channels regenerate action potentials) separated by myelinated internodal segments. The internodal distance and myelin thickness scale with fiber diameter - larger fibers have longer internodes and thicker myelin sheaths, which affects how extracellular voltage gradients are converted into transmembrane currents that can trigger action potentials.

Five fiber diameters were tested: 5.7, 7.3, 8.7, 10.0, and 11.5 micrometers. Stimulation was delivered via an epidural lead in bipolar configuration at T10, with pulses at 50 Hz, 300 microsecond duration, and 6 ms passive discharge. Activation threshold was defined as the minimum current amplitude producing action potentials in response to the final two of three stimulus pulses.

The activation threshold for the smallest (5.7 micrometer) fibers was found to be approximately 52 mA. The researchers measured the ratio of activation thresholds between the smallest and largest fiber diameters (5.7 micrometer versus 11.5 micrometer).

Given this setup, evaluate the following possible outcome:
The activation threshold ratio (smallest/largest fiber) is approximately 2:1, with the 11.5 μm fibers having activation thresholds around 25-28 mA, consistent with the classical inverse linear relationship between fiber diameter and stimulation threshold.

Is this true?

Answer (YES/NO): NO